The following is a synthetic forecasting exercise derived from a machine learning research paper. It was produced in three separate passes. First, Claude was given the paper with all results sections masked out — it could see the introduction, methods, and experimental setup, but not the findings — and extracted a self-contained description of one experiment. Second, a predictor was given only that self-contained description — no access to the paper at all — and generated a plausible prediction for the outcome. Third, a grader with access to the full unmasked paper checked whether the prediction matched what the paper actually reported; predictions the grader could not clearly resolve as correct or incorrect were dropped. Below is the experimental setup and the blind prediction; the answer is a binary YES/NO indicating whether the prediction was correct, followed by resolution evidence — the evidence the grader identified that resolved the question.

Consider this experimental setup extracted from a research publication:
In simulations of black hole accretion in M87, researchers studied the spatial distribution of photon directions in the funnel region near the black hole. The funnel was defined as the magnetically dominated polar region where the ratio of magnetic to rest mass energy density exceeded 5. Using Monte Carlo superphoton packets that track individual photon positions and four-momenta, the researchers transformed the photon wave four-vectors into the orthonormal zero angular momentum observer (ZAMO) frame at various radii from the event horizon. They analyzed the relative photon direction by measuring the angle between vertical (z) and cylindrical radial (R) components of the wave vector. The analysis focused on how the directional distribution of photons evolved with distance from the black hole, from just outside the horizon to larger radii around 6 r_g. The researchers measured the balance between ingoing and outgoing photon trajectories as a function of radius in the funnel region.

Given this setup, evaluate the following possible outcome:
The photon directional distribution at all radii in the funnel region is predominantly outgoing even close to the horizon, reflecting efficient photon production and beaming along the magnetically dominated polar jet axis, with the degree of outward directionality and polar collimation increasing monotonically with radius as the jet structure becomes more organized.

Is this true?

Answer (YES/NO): NO